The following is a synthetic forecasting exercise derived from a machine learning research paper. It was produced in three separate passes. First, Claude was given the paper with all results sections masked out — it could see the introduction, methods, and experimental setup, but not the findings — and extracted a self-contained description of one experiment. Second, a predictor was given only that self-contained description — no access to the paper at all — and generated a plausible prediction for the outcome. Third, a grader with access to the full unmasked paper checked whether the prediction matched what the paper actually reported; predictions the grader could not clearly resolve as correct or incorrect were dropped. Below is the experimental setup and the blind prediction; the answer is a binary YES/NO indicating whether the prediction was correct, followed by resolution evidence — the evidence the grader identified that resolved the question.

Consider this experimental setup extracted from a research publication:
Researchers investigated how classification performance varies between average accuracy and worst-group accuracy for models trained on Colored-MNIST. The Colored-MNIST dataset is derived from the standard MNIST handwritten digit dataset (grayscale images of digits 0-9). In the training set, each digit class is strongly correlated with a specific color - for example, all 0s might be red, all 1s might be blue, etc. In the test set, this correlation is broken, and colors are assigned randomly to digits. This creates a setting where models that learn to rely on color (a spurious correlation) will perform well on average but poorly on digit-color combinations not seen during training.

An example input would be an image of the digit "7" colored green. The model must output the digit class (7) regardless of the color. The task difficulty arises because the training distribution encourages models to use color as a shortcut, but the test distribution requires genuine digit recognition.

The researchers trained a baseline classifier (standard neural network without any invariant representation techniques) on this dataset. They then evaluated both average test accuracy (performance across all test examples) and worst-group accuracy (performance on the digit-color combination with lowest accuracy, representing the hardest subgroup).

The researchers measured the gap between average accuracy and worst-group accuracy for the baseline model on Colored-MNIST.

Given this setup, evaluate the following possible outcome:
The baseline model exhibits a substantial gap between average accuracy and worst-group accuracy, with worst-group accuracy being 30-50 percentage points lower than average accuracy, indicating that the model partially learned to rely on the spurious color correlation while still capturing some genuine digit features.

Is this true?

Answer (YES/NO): NO